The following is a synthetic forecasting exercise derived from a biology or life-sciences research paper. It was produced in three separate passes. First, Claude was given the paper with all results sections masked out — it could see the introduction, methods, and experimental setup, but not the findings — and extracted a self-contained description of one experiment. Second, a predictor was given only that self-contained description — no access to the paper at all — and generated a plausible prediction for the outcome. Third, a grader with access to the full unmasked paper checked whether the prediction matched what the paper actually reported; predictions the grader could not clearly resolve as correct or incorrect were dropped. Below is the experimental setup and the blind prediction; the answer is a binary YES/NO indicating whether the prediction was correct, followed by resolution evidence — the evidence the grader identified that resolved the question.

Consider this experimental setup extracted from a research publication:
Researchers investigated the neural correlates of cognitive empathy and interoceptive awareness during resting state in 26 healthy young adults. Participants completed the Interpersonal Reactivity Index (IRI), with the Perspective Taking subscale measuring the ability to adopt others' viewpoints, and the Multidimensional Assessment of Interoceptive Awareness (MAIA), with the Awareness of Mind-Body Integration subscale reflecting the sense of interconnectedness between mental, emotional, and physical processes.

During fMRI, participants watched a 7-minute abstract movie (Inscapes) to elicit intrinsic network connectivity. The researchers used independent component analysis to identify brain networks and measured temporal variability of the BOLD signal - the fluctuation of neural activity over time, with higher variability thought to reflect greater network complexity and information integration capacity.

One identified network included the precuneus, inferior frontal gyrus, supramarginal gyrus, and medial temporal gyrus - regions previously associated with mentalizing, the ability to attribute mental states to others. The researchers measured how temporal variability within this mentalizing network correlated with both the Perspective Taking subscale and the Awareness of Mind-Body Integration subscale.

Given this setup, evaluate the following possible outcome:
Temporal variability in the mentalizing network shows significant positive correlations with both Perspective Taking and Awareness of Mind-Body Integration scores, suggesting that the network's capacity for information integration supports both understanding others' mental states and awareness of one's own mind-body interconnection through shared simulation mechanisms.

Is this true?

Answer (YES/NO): YES